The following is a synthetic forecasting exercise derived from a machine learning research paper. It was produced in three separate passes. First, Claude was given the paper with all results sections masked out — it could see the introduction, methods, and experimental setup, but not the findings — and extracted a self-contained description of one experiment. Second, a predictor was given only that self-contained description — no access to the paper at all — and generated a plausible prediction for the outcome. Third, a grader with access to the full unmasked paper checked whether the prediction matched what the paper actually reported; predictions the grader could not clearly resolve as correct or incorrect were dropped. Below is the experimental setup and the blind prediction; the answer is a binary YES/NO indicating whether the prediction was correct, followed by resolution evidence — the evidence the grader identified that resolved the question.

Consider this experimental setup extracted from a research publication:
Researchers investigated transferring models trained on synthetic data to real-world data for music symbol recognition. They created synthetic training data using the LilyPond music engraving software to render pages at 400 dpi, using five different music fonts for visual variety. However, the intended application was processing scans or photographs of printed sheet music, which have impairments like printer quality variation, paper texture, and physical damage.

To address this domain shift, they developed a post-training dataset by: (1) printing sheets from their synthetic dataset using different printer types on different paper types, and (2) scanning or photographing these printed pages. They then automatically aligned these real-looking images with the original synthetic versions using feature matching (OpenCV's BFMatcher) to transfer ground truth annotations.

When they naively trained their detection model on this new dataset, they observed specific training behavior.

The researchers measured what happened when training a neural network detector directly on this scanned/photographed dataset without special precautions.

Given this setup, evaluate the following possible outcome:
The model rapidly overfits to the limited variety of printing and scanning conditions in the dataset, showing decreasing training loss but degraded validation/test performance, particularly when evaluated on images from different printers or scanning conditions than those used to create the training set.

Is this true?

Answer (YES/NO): YES